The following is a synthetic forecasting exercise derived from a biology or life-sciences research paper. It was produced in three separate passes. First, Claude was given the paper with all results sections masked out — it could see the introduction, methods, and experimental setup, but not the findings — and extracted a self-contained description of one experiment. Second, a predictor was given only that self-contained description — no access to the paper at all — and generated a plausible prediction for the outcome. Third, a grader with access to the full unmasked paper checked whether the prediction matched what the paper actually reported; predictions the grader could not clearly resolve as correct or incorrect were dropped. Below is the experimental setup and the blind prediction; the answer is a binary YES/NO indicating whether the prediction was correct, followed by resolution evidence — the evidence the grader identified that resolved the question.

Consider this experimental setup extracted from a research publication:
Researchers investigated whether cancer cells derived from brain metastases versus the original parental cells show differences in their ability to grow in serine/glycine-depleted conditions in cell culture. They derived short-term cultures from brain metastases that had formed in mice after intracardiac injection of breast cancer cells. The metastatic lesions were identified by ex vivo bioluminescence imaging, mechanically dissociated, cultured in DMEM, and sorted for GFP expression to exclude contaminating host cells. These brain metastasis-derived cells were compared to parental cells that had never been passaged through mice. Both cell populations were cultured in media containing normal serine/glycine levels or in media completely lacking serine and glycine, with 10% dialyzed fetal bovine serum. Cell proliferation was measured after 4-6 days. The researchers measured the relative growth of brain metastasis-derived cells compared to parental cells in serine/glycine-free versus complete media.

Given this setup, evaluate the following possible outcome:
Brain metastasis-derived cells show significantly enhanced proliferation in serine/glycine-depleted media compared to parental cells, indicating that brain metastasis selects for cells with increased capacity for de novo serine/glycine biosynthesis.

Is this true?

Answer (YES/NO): YES